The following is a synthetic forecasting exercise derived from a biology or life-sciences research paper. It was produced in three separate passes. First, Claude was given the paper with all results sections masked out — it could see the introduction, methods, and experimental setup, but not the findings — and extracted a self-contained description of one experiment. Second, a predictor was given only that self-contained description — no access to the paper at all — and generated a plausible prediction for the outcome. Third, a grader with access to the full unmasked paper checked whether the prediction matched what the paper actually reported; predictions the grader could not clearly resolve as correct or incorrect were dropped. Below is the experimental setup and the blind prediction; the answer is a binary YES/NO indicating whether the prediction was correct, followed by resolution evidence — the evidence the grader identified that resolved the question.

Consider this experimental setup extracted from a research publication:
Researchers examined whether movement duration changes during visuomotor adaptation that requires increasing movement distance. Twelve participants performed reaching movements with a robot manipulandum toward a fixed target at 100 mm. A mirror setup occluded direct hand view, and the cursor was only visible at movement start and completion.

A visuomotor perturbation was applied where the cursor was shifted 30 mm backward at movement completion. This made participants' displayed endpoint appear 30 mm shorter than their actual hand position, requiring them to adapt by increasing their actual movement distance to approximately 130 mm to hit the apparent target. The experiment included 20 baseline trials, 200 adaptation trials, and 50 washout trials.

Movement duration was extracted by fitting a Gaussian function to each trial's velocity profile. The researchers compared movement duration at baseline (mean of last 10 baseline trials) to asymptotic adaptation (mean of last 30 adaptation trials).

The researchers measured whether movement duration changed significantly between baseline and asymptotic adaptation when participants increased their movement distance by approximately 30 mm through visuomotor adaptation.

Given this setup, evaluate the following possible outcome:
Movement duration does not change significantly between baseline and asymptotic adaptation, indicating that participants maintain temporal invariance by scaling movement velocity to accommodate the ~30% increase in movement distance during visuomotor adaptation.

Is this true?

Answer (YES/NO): YES